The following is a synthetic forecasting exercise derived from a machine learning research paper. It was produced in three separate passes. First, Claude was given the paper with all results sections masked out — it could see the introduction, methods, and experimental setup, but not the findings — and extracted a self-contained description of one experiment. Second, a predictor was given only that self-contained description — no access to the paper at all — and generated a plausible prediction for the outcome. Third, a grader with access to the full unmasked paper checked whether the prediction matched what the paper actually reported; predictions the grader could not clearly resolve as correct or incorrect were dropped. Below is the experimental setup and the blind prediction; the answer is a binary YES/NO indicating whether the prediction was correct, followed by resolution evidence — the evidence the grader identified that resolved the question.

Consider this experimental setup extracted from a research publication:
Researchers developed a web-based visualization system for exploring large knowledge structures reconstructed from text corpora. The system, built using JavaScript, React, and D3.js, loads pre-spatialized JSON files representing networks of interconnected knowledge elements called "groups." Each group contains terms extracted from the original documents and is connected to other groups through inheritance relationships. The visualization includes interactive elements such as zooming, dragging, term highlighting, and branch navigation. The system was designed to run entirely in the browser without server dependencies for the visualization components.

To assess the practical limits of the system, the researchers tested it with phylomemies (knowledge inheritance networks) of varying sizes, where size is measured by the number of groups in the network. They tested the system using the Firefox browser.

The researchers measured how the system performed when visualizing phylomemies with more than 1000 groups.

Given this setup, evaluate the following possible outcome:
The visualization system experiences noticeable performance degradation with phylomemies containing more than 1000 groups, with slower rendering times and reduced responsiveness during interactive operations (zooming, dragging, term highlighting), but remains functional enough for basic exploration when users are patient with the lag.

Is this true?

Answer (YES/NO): NO